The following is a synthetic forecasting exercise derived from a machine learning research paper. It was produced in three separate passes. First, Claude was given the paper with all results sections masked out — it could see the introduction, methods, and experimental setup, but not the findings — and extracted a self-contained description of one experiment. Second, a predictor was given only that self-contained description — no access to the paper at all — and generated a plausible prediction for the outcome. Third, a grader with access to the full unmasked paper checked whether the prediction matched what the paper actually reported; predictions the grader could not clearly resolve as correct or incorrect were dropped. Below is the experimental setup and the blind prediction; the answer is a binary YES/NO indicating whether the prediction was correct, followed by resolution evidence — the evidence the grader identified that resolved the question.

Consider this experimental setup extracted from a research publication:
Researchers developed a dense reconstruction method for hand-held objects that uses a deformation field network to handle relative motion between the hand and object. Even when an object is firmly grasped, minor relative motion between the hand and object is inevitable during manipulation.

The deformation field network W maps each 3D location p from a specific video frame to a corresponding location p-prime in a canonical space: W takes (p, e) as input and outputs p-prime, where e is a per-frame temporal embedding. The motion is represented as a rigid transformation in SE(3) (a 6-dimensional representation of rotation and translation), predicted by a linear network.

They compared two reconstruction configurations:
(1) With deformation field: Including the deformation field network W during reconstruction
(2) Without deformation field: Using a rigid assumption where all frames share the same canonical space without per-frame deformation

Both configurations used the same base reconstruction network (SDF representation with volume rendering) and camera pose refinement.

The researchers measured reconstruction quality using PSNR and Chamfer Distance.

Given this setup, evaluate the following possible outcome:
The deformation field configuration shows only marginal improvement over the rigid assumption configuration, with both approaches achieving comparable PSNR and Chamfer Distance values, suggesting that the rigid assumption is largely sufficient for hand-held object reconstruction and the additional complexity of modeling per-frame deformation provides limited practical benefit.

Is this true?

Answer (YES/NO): NO